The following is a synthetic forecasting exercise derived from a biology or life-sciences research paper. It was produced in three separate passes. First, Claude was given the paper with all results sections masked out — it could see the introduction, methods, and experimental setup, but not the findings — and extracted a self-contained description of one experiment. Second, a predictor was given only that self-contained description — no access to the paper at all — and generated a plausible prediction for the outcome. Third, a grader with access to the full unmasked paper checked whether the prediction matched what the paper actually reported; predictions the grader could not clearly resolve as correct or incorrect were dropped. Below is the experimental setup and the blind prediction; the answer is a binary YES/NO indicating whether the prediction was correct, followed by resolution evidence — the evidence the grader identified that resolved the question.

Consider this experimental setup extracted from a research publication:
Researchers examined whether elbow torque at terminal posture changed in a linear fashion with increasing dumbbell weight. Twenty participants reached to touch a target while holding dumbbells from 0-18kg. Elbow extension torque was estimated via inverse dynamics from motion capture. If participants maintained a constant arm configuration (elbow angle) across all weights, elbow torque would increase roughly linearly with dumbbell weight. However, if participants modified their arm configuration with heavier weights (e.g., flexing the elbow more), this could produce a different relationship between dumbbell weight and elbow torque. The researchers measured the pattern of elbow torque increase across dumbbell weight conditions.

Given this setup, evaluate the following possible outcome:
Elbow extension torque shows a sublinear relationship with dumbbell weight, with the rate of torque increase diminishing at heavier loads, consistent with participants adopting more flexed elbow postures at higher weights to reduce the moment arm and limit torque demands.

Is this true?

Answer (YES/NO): NO